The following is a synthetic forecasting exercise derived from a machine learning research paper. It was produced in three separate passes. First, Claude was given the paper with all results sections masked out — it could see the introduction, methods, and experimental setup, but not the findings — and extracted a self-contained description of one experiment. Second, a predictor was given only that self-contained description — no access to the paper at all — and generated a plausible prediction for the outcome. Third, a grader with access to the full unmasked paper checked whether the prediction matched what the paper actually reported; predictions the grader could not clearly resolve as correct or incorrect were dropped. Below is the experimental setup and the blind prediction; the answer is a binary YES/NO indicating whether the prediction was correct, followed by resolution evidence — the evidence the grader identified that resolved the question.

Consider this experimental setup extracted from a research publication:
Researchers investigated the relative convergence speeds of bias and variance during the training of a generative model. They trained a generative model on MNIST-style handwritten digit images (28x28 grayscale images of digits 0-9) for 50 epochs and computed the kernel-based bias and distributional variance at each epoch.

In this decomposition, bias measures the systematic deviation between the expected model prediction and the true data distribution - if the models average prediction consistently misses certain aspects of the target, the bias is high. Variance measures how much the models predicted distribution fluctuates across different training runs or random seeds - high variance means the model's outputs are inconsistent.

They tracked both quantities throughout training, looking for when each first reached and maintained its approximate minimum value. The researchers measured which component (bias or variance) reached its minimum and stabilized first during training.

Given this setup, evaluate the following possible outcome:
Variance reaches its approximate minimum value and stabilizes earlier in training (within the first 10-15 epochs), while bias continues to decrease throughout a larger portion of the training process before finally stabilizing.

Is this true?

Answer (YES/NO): NO